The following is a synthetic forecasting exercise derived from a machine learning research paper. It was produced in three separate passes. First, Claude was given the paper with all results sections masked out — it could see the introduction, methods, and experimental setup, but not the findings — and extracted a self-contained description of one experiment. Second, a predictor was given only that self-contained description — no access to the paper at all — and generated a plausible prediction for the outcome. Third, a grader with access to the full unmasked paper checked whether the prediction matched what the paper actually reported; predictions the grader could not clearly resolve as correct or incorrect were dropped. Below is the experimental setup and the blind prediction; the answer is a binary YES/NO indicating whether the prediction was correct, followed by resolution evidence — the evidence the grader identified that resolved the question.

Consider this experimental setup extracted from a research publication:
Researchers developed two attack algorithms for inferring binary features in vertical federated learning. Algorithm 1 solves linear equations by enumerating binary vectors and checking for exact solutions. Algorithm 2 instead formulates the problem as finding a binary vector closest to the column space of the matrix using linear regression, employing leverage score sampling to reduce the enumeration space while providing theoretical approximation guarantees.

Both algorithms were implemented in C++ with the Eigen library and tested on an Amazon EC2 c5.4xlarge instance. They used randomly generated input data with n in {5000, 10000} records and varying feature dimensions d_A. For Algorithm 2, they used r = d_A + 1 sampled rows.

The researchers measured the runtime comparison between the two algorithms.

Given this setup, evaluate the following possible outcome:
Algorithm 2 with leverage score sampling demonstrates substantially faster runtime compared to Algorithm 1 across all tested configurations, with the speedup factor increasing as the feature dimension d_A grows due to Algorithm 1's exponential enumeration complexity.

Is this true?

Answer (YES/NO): NO